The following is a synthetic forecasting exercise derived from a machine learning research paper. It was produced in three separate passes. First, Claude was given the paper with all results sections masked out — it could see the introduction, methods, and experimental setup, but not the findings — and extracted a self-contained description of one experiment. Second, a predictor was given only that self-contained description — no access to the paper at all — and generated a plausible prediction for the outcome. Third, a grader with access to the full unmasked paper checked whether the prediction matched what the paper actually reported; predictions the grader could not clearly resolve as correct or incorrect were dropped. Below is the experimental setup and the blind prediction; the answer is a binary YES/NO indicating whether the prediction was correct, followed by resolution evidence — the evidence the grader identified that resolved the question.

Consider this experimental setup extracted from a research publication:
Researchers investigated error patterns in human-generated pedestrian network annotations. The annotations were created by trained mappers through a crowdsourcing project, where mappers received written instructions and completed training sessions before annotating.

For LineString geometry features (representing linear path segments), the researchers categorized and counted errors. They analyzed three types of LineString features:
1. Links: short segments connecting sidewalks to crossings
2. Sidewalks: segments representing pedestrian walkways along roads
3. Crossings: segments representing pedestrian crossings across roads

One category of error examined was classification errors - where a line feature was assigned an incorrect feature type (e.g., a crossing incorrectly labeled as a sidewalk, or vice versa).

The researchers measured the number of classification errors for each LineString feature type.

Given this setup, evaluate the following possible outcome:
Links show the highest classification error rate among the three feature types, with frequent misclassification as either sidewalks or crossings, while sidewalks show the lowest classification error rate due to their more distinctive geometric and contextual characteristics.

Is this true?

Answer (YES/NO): NO